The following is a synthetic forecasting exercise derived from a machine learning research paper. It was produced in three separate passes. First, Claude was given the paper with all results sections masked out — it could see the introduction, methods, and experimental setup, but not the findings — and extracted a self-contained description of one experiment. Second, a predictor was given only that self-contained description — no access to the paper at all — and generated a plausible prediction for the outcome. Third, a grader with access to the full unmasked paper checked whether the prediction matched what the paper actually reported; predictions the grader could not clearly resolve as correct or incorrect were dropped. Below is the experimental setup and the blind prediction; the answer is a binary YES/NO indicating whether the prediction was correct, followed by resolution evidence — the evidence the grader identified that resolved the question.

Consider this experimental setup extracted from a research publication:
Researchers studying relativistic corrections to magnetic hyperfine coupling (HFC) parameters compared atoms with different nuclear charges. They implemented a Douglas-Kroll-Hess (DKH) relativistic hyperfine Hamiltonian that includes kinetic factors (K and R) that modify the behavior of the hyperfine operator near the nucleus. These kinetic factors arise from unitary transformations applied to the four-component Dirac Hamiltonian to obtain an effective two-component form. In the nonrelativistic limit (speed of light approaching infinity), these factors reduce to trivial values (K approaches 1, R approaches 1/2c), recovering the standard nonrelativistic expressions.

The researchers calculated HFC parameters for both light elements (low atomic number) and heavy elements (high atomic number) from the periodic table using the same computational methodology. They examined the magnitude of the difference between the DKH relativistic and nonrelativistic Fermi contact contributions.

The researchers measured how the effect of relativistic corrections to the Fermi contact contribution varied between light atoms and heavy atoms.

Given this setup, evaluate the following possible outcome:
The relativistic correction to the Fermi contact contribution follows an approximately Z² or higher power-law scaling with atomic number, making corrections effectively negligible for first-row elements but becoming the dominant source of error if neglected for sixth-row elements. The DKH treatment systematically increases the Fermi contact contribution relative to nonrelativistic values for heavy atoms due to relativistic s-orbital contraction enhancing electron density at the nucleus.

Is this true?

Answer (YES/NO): NO